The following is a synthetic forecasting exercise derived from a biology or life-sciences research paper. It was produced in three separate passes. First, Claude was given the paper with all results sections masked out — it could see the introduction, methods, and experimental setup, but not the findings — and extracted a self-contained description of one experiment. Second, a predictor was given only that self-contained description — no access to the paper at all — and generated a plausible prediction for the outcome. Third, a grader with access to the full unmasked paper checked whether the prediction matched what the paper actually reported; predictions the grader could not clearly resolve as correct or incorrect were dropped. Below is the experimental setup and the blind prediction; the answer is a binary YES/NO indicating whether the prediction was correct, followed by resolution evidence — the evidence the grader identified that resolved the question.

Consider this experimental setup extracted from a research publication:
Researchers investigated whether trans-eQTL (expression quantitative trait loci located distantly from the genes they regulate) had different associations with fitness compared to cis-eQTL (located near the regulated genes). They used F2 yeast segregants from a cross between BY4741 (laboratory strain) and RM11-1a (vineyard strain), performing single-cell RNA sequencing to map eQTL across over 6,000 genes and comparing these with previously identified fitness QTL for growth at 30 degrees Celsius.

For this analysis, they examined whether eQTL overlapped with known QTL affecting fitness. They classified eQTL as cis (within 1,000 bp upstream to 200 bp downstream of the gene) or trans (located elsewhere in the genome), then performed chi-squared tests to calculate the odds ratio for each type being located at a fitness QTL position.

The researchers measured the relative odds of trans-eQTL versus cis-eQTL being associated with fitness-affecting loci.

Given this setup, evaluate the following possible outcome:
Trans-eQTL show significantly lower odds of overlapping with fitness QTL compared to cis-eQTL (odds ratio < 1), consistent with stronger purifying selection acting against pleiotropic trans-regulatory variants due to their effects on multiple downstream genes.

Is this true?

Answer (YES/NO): NO